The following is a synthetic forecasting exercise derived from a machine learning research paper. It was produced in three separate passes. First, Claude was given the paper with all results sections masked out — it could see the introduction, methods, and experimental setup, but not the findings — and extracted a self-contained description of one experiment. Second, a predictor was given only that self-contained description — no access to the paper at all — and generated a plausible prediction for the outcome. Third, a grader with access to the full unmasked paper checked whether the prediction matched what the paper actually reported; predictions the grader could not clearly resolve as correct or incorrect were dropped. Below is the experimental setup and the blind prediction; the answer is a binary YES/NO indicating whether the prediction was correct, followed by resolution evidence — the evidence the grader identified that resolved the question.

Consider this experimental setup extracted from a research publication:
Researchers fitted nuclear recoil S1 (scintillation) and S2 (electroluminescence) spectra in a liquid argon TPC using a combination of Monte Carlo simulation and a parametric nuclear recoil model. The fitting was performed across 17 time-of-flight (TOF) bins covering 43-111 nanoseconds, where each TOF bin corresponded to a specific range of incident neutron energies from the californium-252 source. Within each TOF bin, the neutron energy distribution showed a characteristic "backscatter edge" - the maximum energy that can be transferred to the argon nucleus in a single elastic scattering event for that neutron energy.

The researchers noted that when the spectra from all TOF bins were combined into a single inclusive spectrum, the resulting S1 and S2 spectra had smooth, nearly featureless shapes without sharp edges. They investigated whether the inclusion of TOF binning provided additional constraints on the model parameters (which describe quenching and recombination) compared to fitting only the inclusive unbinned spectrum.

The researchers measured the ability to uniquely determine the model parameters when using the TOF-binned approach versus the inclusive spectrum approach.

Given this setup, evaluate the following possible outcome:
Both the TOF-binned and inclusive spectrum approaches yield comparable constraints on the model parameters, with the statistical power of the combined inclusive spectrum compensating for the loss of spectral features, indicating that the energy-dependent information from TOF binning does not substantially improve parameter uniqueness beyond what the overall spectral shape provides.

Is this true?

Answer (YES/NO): NO